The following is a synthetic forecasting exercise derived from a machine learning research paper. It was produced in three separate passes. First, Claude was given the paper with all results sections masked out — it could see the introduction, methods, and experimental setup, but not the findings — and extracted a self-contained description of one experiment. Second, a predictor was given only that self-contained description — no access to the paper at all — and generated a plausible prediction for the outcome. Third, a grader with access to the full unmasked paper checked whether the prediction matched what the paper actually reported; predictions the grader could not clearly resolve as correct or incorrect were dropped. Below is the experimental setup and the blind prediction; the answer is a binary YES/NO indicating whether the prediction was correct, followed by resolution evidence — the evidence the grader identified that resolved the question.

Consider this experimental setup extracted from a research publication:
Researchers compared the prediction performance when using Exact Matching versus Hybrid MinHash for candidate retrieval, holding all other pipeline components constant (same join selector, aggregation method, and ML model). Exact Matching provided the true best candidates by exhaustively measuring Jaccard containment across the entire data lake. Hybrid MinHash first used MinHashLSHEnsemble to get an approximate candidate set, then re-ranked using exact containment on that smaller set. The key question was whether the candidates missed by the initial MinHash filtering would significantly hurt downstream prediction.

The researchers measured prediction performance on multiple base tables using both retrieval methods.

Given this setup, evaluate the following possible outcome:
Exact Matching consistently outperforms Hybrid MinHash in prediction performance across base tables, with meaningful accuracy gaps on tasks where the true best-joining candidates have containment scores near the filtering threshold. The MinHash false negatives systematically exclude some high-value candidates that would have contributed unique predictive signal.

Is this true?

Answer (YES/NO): NO